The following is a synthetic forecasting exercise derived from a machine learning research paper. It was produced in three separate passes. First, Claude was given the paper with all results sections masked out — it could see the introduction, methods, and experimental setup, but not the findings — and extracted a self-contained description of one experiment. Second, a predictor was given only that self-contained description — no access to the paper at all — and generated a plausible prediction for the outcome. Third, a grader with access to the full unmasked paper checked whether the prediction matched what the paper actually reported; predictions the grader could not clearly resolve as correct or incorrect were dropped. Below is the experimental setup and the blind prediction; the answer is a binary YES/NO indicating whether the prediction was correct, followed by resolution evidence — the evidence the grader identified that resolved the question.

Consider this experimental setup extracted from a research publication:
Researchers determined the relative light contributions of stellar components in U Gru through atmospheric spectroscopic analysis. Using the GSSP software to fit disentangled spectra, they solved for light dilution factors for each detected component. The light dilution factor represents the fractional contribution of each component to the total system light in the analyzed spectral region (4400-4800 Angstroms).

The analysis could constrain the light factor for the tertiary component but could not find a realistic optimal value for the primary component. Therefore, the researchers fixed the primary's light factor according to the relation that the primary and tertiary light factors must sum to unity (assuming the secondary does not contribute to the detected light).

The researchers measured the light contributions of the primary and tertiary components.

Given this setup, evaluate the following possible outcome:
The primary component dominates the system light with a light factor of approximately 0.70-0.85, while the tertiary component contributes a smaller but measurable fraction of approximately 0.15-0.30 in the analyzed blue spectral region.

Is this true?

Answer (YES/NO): NO